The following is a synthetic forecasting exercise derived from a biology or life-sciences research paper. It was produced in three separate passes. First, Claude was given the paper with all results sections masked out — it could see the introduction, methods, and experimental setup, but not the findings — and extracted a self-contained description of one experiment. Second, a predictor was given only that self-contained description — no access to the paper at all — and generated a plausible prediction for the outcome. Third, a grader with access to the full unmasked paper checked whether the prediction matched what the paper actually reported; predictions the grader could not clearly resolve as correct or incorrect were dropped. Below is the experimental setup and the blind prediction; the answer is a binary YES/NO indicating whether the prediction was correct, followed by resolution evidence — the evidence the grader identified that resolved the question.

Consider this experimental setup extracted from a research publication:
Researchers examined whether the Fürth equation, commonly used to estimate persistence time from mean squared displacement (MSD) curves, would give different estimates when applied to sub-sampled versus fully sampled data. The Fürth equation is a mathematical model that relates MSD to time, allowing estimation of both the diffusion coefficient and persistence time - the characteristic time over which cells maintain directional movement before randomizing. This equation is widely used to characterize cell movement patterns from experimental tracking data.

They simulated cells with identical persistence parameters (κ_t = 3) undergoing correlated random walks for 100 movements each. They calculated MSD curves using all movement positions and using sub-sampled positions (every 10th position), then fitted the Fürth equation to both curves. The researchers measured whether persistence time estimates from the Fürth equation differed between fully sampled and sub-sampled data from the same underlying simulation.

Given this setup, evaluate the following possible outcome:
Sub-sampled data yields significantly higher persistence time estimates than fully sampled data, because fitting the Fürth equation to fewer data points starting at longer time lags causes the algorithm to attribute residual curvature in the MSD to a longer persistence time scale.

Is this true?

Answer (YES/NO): NO